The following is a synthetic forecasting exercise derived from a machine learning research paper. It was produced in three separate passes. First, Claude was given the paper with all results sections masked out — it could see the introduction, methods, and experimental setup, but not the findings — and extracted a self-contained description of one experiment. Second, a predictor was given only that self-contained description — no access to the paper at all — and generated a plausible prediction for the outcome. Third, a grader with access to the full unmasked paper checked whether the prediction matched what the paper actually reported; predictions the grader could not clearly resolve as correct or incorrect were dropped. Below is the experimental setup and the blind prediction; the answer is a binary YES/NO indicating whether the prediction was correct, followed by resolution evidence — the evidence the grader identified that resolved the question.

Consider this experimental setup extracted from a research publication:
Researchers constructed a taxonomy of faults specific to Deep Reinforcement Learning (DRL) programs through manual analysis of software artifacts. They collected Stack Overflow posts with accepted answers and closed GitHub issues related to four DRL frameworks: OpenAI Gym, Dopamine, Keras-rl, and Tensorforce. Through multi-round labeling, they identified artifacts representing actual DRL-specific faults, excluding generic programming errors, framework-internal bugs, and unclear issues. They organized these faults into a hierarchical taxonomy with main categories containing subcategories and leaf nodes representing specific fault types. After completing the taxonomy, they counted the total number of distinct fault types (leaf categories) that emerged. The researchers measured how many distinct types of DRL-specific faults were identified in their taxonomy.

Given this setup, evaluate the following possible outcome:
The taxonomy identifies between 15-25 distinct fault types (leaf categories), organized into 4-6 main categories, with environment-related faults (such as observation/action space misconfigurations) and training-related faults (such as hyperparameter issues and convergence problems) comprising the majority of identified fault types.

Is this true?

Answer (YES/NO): NO